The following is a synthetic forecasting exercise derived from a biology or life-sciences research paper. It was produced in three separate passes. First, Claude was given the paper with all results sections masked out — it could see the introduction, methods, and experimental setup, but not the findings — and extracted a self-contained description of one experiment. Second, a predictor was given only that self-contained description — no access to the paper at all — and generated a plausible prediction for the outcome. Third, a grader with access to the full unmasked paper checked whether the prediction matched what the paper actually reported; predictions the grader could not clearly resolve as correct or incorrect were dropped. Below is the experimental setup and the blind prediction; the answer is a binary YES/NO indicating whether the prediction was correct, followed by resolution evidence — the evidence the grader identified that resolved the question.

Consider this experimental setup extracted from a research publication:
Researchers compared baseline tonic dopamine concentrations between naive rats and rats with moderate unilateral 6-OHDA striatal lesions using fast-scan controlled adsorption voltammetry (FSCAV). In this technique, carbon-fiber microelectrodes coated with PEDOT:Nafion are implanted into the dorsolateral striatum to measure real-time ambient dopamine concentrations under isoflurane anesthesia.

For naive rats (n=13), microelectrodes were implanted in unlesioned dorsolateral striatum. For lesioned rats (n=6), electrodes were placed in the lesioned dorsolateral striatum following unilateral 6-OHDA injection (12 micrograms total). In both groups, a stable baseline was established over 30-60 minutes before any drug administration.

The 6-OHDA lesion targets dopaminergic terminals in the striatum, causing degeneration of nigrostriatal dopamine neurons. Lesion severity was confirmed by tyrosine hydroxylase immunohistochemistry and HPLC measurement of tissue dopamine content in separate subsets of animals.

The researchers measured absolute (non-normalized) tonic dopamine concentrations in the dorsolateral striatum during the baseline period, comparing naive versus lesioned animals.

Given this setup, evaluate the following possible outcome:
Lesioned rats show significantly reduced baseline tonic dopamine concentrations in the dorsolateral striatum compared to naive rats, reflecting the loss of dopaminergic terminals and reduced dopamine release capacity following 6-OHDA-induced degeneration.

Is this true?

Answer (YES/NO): NO